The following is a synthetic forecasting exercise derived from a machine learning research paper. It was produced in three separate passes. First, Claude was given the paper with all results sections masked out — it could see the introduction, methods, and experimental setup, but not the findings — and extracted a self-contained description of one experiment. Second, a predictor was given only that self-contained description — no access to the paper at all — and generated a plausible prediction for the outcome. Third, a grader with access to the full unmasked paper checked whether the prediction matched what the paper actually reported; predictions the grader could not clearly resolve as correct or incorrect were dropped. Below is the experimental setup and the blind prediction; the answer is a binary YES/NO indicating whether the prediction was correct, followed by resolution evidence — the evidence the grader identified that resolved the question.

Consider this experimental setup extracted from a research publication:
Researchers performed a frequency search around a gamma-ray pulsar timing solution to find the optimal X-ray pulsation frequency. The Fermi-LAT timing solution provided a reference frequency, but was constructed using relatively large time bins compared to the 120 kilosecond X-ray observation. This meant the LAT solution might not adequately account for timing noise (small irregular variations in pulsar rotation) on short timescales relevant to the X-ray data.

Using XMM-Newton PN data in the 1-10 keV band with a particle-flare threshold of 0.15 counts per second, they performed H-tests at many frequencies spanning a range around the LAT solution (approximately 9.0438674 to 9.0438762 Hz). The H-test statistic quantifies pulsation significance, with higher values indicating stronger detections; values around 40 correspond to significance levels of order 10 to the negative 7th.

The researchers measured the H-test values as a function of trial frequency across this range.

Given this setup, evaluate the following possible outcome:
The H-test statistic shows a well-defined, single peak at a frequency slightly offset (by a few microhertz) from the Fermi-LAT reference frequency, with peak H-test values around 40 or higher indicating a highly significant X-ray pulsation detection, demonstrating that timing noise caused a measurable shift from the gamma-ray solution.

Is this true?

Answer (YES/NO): YES